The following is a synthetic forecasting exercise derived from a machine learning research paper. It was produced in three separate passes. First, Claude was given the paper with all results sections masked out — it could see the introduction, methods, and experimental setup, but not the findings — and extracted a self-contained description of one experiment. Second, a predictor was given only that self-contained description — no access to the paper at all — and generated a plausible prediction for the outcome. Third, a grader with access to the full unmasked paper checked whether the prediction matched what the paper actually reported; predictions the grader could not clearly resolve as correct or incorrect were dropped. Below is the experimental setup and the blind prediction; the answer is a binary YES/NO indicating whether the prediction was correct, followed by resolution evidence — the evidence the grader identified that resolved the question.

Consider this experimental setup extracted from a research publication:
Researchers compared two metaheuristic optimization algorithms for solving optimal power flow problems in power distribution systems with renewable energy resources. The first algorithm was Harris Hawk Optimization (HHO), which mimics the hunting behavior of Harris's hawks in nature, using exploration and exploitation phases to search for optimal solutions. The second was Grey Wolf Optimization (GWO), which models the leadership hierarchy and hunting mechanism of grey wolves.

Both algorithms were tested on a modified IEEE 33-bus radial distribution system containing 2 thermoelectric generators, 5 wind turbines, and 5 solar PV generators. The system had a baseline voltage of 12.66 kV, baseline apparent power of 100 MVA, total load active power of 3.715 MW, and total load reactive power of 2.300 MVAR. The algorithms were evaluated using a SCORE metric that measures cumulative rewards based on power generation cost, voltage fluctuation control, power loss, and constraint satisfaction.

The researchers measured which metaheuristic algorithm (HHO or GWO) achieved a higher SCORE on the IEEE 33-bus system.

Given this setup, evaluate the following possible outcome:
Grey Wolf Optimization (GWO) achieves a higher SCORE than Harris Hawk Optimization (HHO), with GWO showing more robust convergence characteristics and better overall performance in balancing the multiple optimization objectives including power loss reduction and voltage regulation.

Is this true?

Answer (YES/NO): NO